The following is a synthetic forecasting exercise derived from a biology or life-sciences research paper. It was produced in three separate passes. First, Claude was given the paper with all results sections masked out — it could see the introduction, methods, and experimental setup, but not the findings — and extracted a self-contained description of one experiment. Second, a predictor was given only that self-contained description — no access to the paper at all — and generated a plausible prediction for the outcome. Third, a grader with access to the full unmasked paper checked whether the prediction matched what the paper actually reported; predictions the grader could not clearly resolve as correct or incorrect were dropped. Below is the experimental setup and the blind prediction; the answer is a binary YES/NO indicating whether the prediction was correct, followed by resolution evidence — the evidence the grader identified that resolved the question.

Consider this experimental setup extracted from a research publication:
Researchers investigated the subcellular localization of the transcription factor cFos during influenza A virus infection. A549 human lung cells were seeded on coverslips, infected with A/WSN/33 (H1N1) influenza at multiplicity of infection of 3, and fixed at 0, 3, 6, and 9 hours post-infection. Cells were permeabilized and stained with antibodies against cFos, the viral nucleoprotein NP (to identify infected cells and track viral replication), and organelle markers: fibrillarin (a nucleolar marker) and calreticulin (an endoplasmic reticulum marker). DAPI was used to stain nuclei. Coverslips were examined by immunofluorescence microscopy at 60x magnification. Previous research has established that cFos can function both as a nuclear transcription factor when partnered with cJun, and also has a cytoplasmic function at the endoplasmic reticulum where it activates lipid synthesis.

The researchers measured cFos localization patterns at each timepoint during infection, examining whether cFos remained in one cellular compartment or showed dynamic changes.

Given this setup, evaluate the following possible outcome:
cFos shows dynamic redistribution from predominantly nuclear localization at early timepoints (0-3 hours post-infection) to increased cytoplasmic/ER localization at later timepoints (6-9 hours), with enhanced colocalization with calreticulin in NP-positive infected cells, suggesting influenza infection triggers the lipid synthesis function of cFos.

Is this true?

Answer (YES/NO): NO